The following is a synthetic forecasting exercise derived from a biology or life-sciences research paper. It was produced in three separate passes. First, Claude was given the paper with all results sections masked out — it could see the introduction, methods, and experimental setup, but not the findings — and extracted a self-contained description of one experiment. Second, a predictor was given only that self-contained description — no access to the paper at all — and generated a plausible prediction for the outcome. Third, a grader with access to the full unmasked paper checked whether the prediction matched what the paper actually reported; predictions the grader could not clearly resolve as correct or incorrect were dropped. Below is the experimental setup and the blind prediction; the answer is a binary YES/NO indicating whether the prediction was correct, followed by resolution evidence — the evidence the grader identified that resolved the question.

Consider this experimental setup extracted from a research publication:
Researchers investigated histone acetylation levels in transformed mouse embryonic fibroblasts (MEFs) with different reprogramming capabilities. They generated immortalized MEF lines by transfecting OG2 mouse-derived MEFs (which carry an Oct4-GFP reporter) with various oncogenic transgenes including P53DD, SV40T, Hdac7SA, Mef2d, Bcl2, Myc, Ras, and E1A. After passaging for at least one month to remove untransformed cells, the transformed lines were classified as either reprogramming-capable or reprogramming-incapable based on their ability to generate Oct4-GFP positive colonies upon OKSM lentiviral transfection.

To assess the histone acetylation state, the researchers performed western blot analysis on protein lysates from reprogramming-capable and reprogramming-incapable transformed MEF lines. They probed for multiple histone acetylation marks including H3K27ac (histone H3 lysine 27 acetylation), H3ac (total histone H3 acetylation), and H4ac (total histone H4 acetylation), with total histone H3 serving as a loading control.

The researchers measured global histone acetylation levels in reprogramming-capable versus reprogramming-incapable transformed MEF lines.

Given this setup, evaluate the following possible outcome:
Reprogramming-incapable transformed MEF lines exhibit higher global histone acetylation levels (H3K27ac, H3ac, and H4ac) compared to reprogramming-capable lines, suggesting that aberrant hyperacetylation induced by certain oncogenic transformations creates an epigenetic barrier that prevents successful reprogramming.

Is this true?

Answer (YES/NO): YES